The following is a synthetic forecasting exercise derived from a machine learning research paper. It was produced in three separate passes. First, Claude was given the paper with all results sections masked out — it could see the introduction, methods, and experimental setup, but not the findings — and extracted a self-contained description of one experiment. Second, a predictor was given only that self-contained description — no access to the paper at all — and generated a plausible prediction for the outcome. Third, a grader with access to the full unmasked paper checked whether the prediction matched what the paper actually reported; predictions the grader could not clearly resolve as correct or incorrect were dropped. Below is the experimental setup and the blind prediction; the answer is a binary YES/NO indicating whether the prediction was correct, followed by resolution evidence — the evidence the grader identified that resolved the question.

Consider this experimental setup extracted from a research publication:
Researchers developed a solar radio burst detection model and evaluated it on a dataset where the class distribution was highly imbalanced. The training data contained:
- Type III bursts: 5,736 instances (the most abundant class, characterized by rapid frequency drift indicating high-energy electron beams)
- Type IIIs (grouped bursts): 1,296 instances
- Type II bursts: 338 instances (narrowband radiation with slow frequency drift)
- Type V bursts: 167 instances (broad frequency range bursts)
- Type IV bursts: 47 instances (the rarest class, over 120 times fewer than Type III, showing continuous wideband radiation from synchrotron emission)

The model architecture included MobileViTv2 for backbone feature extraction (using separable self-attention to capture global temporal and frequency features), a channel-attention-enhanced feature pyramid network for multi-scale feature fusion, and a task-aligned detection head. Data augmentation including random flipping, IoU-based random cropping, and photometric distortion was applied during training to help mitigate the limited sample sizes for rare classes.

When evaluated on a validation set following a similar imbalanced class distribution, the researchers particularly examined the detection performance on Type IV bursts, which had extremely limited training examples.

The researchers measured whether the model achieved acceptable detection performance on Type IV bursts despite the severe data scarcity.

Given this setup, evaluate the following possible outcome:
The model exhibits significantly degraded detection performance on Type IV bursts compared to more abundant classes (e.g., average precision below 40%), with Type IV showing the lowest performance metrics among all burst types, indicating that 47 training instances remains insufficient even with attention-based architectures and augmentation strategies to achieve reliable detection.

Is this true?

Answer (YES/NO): NO